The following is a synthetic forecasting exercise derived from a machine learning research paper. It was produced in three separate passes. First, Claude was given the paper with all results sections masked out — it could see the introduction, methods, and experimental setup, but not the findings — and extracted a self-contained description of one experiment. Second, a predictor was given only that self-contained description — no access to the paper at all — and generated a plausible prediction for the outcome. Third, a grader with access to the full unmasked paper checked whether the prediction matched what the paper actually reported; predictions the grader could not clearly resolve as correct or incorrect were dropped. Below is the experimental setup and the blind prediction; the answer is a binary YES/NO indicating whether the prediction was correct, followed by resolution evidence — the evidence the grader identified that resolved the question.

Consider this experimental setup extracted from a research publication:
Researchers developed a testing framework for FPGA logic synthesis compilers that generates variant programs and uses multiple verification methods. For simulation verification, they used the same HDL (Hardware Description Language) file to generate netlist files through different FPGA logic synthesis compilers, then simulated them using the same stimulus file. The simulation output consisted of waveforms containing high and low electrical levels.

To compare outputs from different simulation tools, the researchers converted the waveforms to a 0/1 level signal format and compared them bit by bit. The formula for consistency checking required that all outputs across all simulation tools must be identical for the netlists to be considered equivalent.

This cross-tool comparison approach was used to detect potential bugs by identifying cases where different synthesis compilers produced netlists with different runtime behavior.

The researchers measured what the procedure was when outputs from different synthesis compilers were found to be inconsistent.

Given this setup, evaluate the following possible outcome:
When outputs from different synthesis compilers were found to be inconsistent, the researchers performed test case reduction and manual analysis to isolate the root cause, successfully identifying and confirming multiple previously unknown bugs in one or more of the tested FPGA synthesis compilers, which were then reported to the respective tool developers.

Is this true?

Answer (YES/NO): YES